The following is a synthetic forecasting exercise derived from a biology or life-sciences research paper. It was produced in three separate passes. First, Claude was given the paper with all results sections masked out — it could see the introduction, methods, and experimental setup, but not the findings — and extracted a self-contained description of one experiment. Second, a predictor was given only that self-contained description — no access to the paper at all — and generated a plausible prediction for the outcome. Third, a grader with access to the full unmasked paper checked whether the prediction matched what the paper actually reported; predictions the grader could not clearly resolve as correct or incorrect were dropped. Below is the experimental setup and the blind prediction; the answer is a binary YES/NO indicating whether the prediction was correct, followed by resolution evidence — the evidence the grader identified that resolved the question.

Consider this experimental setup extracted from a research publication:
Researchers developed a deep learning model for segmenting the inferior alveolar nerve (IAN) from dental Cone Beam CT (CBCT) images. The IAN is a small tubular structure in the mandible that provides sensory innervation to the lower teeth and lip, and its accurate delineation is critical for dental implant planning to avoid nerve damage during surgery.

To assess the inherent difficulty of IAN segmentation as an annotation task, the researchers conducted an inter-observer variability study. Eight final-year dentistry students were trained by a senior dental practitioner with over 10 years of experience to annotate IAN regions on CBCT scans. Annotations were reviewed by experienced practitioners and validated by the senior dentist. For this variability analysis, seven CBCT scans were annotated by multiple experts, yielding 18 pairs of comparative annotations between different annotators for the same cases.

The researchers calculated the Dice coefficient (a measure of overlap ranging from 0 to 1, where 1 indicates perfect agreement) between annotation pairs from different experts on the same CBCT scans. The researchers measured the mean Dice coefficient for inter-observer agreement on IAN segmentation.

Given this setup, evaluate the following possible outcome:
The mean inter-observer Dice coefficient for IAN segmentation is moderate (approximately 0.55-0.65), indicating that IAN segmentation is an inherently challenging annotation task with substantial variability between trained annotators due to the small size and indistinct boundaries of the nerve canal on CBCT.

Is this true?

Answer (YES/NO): NO